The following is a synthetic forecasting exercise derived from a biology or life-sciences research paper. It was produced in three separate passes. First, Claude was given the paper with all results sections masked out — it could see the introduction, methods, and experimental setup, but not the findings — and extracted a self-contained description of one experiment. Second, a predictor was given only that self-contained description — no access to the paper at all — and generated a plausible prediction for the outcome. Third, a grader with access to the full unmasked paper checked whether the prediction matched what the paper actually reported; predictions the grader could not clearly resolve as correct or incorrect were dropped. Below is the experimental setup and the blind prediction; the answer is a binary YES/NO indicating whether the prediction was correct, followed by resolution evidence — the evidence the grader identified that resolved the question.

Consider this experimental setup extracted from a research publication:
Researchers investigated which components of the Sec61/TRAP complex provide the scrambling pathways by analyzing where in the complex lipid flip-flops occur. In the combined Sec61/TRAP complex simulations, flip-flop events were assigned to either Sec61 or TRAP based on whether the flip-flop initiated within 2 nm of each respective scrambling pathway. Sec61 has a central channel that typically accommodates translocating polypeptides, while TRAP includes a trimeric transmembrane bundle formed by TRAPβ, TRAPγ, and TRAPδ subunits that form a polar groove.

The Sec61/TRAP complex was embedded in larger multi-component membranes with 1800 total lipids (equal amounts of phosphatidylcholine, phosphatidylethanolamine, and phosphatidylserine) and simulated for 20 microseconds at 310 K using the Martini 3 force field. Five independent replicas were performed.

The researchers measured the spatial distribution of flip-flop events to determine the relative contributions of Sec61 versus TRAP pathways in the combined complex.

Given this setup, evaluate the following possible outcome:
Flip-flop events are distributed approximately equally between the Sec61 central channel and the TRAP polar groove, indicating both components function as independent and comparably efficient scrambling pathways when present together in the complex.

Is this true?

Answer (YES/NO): NO